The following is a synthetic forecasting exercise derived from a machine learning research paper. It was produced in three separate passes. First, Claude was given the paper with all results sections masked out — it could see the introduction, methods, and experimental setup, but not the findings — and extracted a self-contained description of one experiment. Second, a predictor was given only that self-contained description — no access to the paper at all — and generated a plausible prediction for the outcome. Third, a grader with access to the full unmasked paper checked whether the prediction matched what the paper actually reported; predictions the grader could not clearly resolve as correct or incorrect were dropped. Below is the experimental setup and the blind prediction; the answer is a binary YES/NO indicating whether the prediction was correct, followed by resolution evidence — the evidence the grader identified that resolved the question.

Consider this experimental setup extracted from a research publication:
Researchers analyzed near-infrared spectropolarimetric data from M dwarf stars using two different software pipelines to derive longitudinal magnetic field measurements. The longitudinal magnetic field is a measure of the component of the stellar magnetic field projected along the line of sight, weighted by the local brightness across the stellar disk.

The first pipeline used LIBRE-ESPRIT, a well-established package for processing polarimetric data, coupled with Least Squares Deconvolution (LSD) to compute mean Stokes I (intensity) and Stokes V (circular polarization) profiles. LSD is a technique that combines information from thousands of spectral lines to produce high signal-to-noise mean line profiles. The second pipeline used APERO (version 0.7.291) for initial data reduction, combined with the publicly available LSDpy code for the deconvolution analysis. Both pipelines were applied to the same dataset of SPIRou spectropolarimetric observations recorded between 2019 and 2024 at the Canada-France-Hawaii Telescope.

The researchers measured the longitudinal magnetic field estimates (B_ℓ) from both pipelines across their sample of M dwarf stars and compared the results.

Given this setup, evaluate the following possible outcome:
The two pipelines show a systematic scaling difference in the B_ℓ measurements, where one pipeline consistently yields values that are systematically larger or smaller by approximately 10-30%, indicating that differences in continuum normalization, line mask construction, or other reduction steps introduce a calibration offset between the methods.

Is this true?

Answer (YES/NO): NO